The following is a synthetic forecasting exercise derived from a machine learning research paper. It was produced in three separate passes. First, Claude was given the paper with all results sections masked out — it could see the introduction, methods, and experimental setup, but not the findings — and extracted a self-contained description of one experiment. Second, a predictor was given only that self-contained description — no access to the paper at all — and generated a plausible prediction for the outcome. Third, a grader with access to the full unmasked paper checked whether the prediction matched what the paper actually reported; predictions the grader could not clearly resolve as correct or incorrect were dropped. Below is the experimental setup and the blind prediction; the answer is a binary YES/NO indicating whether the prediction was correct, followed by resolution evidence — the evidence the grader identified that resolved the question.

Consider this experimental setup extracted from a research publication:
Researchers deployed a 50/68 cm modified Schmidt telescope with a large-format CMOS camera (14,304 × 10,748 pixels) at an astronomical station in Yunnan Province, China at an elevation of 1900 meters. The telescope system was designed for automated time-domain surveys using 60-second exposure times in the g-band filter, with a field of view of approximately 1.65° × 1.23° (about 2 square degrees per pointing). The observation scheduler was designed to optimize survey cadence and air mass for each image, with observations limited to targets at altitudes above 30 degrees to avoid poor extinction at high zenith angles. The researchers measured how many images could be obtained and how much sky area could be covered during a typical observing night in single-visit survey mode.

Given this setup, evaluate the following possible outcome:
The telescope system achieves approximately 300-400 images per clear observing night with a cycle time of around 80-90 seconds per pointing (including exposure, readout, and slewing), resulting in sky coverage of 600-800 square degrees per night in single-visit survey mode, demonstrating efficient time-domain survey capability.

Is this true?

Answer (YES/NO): NO